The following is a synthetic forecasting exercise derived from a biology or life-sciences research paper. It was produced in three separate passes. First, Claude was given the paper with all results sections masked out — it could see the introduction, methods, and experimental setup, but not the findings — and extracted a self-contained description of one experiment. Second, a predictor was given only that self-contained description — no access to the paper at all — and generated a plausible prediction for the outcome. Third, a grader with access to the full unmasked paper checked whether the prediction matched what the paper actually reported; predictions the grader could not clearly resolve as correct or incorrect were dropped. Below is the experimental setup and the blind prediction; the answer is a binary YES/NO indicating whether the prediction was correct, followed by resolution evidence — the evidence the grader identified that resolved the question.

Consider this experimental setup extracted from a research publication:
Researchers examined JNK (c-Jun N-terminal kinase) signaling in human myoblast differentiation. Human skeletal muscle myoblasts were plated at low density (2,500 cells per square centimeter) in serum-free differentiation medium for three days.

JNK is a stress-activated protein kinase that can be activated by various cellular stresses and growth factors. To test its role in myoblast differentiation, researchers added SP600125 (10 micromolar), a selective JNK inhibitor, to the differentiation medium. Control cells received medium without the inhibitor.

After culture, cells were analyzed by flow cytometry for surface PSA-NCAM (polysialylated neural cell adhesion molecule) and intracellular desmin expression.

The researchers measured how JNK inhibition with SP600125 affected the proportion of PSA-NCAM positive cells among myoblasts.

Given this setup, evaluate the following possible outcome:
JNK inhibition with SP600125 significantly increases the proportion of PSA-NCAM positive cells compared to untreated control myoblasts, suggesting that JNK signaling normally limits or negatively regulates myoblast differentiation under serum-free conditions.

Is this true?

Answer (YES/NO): NO